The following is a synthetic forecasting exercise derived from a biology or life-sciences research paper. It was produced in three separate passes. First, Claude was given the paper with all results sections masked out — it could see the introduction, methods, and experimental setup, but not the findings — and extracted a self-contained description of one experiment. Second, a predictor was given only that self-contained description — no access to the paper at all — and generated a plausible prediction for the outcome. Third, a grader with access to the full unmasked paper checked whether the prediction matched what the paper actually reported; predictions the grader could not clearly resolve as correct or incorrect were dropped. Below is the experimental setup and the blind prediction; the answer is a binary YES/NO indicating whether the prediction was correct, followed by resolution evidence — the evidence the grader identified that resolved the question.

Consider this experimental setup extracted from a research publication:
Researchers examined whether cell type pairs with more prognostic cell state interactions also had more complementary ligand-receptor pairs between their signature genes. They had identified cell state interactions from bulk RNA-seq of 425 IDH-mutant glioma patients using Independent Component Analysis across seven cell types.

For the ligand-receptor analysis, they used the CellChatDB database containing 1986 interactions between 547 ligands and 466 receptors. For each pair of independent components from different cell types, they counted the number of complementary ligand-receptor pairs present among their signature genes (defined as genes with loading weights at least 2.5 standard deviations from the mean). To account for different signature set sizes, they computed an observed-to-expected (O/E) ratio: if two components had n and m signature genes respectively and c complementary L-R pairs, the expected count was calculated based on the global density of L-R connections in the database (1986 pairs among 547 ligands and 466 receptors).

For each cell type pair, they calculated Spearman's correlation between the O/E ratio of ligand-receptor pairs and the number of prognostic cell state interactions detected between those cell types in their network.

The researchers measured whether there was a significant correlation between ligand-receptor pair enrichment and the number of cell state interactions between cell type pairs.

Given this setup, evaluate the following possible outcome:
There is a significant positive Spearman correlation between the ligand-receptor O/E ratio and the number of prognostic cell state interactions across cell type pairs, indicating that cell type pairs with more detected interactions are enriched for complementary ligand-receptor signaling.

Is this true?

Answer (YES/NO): YES